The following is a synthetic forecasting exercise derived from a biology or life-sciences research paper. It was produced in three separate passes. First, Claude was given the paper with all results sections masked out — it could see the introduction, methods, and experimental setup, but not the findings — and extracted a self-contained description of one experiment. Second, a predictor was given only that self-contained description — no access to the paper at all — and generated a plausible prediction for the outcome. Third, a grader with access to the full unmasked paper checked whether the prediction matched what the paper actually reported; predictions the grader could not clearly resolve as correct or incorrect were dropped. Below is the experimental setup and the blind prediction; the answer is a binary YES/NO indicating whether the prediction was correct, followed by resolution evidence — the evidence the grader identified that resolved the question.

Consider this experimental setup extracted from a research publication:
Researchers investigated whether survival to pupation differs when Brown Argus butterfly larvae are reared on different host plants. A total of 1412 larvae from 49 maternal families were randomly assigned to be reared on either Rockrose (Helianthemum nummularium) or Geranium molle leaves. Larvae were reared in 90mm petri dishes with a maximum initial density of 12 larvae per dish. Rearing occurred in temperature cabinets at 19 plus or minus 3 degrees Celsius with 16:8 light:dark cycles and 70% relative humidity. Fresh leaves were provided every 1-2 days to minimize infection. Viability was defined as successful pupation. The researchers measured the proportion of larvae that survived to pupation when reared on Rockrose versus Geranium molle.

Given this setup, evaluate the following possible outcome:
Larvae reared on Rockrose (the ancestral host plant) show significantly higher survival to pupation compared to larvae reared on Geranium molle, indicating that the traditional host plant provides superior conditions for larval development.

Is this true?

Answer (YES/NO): NO